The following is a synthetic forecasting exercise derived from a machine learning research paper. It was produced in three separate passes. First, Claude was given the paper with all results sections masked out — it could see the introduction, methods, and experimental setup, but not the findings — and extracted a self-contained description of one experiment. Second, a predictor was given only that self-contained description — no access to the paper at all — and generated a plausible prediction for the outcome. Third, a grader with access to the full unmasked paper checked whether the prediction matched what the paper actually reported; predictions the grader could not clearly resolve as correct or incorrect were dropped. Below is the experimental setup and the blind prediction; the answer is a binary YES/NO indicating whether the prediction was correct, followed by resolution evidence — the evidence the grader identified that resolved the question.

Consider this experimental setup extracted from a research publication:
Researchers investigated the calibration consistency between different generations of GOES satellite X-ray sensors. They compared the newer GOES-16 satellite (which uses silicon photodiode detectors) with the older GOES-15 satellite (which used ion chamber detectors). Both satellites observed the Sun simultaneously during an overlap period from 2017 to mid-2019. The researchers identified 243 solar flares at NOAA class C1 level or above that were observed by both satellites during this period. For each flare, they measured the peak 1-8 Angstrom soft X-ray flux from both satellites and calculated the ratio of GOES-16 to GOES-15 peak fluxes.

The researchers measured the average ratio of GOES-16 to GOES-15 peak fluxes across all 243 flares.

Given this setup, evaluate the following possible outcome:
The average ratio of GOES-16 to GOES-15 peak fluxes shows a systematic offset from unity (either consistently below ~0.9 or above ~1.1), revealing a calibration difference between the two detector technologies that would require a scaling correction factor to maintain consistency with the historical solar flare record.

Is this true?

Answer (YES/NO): NO